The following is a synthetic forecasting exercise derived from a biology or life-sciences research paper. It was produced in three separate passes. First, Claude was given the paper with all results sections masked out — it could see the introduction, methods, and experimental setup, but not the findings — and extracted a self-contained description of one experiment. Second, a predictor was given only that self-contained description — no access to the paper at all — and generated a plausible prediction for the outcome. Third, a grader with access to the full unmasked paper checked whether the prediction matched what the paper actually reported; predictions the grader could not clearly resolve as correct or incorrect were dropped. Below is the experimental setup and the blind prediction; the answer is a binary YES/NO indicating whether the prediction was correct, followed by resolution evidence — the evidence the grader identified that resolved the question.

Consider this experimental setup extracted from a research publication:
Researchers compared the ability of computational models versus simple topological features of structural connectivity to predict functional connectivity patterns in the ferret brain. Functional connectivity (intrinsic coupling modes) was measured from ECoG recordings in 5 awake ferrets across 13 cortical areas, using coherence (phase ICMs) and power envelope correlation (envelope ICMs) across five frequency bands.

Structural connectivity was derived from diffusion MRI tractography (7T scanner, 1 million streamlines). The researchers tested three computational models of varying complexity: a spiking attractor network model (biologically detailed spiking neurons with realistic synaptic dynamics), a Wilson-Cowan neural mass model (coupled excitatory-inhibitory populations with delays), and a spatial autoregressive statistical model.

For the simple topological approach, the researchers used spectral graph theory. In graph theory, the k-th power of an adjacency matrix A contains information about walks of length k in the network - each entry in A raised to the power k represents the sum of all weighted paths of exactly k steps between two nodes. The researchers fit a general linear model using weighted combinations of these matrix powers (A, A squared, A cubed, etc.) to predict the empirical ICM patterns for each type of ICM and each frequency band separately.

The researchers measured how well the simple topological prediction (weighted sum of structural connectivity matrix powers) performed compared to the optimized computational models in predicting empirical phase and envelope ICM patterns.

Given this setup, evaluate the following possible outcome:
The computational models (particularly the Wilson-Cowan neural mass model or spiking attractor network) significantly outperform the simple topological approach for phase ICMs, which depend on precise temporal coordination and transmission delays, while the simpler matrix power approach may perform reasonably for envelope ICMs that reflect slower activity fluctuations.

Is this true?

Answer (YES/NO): NO